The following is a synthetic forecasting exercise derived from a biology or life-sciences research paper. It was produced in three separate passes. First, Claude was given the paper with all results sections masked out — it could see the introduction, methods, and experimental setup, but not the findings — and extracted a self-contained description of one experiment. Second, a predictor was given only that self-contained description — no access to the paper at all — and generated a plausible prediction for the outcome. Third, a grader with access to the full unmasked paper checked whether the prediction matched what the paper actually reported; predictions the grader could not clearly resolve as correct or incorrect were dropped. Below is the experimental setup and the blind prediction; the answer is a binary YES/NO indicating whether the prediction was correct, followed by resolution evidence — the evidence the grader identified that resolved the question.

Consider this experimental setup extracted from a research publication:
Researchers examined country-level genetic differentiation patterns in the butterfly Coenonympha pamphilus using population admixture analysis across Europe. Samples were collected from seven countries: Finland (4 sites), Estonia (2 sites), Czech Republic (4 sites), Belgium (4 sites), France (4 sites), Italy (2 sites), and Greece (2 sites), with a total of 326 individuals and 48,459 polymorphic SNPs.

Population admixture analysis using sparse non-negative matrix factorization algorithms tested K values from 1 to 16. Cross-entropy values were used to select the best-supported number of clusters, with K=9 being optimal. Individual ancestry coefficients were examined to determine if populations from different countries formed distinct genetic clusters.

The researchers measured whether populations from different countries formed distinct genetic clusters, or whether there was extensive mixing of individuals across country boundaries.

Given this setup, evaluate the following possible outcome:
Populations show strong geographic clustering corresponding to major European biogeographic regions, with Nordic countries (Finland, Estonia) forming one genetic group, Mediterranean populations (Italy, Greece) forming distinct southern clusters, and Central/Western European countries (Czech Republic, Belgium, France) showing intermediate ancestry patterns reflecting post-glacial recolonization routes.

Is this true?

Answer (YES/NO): NO